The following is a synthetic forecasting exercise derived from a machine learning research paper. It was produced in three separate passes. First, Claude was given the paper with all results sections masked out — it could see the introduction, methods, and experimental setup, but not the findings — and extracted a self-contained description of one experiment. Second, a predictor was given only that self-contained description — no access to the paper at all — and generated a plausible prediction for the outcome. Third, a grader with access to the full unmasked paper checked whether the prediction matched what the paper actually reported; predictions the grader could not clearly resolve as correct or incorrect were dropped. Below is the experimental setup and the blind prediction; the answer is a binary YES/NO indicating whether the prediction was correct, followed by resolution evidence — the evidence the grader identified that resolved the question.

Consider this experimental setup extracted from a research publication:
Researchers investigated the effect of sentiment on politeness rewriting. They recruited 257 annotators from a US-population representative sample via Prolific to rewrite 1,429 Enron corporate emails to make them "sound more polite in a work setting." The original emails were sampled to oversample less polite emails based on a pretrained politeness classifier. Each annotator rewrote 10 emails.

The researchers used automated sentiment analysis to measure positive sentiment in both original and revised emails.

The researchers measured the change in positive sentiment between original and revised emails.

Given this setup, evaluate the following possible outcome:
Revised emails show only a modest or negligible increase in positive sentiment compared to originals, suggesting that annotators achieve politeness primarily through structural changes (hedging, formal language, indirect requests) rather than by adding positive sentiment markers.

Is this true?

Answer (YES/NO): NO